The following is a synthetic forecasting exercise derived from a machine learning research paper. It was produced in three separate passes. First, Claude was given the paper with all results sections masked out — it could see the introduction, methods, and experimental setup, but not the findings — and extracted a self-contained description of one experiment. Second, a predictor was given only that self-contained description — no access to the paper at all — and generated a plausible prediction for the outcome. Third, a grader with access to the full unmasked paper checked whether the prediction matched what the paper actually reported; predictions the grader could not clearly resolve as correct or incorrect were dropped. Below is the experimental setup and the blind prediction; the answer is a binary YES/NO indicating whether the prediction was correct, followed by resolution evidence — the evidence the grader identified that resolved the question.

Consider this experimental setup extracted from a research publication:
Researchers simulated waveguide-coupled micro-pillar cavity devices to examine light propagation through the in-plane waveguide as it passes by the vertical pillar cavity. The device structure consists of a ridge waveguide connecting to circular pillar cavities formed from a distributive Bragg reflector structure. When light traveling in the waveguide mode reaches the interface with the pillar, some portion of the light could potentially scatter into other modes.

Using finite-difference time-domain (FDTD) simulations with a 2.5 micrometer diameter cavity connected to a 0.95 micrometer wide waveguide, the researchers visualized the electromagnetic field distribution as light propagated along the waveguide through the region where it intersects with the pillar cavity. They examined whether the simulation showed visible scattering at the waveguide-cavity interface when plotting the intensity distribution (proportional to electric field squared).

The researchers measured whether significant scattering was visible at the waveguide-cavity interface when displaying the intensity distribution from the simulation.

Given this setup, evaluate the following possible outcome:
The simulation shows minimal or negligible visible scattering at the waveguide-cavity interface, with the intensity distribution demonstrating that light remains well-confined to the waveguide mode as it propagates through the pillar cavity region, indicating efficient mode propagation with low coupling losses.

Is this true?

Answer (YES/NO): YES